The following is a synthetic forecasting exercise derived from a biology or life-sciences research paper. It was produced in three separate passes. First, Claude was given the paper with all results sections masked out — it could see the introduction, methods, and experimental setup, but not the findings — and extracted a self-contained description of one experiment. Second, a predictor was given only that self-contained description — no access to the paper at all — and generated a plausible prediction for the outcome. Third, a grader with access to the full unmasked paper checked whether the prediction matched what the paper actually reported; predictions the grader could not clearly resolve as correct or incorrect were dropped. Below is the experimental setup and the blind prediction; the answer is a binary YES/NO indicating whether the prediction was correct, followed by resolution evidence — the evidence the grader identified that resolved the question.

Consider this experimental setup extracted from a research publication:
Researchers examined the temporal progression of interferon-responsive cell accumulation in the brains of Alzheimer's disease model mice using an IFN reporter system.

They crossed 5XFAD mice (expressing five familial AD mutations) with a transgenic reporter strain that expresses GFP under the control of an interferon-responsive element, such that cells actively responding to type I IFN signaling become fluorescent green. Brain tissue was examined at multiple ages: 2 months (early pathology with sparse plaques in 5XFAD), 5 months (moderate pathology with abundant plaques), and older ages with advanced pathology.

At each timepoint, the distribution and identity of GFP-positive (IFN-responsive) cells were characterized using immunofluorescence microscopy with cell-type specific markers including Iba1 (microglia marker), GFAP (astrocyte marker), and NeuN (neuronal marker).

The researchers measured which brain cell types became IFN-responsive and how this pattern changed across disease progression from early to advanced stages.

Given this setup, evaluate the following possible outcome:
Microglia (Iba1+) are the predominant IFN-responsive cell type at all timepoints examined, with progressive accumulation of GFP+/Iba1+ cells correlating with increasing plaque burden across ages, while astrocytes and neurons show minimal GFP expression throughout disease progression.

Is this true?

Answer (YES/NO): YES